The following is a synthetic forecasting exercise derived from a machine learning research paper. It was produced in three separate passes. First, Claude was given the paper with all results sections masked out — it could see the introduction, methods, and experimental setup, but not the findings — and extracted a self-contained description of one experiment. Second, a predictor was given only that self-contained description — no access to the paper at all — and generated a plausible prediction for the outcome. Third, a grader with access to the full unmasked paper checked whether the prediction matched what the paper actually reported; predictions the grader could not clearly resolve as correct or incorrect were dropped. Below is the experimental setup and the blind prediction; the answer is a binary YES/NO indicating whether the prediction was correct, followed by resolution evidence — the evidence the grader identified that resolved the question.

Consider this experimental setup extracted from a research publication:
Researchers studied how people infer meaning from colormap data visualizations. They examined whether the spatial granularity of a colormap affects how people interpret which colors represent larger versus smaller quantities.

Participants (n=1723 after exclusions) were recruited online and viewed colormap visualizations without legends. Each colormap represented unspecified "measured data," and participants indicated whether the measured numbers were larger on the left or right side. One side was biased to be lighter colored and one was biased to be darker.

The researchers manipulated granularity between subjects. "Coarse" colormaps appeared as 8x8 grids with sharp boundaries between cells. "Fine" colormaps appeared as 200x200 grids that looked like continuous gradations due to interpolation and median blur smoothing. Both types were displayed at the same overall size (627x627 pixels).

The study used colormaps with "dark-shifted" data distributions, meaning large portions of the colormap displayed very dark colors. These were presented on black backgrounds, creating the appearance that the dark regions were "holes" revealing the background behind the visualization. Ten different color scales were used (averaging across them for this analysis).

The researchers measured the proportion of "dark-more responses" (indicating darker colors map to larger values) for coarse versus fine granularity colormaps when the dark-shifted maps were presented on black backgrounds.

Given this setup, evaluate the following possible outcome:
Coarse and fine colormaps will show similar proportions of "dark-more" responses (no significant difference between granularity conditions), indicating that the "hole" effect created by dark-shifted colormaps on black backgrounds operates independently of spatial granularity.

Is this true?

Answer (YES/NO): NO